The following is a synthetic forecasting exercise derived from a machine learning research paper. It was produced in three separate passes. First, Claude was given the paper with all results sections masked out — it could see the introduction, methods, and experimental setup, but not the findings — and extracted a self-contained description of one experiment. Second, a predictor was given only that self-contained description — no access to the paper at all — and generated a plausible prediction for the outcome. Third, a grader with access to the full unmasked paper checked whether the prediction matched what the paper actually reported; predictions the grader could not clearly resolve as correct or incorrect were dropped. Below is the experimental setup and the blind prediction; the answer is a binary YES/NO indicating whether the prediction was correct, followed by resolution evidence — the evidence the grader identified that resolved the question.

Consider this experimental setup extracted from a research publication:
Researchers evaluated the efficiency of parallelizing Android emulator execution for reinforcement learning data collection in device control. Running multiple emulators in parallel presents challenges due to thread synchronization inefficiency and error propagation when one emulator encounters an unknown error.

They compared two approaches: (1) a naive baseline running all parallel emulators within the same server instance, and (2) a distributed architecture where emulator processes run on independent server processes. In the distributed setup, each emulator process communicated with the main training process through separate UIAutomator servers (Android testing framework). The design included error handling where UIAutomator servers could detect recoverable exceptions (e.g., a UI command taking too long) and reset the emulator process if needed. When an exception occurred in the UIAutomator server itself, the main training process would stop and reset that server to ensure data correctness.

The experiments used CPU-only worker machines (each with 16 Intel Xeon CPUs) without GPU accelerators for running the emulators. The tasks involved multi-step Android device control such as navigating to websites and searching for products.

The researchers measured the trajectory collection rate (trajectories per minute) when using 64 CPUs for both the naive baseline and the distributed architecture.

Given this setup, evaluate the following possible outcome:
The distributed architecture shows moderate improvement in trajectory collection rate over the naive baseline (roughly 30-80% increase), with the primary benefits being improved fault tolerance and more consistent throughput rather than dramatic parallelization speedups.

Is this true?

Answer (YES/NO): NO